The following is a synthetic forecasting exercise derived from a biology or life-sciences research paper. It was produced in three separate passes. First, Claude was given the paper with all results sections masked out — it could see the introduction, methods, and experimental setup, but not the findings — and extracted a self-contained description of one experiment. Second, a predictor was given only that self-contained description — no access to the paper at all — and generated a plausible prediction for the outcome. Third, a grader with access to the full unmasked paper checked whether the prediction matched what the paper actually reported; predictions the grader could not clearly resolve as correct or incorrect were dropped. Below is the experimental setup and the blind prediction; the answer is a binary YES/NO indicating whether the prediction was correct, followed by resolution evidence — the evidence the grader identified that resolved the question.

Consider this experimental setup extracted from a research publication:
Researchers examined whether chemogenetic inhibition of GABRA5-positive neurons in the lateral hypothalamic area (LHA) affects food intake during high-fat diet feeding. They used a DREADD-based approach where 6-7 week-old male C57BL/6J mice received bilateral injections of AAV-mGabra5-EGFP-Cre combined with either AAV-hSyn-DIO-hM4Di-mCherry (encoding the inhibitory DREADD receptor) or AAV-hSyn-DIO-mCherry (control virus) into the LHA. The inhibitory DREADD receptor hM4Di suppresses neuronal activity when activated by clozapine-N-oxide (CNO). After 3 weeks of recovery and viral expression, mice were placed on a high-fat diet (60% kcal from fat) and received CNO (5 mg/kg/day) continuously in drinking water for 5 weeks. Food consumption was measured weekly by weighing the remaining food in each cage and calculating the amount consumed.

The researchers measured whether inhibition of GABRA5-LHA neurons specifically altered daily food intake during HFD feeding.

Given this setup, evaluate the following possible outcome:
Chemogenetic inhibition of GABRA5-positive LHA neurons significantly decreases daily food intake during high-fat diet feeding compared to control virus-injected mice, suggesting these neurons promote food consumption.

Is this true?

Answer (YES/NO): NO